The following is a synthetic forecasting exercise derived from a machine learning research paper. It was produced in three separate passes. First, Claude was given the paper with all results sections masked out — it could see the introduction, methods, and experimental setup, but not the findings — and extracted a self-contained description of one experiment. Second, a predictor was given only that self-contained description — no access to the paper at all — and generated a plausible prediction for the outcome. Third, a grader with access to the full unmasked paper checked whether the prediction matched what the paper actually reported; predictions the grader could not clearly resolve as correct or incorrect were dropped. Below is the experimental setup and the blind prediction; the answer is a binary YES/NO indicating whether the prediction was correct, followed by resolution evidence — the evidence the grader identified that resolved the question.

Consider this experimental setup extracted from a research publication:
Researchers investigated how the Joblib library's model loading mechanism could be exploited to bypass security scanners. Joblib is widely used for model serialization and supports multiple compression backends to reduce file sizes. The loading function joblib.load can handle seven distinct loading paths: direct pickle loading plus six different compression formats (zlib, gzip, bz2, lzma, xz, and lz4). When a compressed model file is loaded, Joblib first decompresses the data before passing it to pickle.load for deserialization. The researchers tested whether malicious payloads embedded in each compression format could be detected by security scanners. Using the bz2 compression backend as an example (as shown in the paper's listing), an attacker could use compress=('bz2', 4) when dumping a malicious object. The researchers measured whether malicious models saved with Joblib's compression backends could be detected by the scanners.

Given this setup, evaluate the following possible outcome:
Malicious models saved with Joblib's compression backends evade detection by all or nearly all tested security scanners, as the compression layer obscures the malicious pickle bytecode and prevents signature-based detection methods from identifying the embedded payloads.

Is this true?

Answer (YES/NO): YES